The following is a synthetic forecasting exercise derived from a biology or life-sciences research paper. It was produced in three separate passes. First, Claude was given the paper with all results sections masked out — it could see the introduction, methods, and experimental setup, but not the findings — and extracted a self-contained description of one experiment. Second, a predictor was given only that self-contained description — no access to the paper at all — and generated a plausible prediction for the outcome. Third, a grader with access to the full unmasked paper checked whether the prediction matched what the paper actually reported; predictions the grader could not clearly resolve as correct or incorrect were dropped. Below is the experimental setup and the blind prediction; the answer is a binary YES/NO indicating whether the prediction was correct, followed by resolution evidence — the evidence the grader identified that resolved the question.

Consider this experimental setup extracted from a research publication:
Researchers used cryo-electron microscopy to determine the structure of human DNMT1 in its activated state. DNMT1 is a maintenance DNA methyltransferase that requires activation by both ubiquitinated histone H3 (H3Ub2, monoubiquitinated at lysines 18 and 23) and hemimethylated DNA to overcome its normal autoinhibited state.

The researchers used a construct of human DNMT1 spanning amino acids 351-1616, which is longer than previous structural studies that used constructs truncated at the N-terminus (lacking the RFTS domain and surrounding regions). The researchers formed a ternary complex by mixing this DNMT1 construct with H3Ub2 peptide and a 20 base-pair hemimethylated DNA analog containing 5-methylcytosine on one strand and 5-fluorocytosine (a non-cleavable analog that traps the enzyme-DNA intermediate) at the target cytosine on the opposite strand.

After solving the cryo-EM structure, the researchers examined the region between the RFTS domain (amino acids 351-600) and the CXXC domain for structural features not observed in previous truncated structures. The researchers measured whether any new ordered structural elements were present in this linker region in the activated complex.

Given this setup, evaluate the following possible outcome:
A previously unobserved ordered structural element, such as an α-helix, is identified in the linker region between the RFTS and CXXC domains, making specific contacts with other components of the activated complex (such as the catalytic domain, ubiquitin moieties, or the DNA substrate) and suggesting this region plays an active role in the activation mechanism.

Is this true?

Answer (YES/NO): YES